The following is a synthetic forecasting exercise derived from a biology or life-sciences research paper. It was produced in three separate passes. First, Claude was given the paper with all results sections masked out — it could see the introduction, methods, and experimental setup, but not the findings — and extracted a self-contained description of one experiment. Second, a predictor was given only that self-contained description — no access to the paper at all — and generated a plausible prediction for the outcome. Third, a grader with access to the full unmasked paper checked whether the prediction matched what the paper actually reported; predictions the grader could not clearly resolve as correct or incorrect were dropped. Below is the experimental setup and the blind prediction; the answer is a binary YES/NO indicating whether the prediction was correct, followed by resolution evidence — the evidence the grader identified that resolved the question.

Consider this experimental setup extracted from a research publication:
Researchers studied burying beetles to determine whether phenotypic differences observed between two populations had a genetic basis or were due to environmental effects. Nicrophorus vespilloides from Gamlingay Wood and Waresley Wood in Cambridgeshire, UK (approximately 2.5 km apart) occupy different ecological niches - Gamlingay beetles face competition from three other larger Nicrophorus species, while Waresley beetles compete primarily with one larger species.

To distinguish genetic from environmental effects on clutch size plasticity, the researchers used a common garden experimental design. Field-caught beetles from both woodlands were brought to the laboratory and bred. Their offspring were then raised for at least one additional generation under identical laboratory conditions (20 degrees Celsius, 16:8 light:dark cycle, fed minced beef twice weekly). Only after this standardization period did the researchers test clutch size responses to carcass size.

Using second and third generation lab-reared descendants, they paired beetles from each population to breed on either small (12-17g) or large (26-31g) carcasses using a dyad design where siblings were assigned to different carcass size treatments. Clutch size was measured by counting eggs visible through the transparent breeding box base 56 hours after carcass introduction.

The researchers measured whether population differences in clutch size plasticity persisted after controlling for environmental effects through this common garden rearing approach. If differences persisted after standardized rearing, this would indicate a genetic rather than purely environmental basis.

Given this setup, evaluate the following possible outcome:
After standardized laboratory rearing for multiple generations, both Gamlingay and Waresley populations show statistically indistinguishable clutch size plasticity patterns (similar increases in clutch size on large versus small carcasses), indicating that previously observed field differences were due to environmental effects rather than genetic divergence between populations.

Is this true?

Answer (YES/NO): NO